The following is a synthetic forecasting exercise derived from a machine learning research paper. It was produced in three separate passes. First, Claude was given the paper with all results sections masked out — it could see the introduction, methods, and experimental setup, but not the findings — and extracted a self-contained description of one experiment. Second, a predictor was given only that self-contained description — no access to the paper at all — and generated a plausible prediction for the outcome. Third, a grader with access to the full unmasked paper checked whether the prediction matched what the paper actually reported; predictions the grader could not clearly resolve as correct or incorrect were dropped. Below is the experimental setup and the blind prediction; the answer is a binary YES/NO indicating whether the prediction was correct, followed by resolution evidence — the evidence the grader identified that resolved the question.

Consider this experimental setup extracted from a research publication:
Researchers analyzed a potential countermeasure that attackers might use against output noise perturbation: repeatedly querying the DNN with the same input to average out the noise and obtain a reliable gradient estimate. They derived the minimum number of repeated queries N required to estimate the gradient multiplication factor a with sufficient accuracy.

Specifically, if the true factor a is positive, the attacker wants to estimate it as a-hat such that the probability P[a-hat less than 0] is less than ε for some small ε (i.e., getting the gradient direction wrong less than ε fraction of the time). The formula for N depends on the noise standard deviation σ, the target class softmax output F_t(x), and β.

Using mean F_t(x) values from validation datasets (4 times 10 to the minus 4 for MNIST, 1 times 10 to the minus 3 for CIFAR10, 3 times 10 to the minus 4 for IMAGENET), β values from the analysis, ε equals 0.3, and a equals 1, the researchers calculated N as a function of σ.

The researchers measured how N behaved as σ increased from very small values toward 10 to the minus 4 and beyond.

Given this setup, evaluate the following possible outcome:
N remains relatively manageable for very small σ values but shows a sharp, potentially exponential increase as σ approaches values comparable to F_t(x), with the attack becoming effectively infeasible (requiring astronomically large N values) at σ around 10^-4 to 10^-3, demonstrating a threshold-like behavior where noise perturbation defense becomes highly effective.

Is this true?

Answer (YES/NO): YES